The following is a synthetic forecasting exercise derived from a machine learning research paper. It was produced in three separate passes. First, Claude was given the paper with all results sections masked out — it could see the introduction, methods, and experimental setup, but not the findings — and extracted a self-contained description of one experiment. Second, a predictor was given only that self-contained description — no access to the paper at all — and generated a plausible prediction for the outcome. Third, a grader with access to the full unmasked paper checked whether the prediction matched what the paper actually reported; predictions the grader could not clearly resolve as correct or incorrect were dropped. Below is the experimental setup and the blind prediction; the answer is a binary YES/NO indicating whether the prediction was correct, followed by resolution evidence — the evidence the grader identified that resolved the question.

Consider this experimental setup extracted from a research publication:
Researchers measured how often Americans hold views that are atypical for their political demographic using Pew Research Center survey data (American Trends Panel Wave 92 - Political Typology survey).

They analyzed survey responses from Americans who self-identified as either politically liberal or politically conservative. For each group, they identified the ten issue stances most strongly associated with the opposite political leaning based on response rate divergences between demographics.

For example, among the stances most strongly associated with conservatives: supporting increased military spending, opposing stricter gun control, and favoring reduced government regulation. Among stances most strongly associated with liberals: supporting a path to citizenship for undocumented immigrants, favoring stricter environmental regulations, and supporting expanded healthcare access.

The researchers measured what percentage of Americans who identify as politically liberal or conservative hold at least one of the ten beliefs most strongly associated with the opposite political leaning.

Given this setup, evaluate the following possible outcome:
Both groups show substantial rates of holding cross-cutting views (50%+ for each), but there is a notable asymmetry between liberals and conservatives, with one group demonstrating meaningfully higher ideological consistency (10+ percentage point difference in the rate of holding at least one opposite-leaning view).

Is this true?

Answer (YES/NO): NO